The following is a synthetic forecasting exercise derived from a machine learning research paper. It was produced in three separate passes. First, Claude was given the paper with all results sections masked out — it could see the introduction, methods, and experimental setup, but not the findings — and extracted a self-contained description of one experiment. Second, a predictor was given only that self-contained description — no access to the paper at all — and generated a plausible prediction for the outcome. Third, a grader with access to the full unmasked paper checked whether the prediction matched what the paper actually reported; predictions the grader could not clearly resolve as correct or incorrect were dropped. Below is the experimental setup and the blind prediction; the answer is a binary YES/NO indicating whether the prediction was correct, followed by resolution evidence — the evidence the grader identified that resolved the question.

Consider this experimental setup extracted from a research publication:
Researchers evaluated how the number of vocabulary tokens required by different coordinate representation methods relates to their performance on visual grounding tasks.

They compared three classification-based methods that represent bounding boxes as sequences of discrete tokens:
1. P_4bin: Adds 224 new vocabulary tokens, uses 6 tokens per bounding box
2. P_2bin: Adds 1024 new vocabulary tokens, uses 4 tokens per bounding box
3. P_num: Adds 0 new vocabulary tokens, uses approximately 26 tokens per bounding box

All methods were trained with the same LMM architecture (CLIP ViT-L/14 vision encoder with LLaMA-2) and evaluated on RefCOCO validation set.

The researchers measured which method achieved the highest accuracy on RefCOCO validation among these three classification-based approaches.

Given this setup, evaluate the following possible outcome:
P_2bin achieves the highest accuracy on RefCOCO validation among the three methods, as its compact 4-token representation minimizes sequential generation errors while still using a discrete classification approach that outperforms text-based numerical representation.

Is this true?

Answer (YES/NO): NO